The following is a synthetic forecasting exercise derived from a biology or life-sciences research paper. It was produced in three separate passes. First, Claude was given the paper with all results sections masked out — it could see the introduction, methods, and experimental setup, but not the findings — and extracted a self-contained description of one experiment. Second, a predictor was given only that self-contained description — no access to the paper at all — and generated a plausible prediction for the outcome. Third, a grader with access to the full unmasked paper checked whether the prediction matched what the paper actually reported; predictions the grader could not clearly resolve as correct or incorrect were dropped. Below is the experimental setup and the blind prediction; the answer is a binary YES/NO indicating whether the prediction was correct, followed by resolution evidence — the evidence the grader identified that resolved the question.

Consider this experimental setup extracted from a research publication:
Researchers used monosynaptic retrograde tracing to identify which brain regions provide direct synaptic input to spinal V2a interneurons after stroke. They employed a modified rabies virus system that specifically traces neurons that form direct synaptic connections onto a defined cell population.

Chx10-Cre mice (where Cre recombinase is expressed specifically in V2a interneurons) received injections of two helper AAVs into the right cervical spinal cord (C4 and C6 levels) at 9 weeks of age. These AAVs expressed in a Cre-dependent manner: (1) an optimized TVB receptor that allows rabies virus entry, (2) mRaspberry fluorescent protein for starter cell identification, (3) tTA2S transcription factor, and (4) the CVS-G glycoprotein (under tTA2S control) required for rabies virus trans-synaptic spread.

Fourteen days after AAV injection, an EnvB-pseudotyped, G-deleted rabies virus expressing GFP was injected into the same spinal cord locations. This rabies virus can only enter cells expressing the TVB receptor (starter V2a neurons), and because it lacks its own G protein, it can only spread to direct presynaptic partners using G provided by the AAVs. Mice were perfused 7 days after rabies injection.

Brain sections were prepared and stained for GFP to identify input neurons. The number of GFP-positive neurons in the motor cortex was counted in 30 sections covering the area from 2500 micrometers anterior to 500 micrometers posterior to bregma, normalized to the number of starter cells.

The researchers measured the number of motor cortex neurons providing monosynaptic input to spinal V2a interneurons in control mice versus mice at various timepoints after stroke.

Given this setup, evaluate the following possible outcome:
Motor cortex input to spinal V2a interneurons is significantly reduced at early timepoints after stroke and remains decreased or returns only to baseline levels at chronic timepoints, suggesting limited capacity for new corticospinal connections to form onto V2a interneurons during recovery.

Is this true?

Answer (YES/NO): NO